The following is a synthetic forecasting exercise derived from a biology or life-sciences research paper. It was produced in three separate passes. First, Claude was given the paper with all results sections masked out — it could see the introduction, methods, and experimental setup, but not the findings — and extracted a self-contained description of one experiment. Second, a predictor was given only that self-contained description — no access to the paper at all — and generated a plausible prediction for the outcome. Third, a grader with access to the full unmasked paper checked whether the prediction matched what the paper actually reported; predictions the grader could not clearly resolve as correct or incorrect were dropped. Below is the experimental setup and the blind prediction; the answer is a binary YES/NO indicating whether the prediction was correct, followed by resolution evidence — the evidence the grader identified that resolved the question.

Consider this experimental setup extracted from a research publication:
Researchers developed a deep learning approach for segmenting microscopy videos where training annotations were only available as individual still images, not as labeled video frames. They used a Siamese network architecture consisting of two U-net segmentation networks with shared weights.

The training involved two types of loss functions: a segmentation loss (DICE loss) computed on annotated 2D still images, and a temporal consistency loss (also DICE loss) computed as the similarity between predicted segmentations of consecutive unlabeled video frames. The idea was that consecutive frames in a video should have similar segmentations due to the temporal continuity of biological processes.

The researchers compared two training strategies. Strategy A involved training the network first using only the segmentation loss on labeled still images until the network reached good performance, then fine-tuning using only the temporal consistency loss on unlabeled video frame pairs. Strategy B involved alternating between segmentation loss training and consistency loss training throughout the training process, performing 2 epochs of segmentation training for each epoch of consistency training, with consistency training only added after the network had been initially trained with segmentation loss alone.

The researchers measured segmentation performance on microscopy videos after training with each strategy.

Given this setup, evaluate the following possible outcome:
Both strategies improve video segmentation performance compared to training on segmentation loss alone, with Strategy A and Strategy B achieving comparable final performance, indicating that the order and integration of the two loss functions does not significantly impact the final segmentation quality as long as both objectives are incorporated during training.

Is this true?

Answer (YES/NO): NO